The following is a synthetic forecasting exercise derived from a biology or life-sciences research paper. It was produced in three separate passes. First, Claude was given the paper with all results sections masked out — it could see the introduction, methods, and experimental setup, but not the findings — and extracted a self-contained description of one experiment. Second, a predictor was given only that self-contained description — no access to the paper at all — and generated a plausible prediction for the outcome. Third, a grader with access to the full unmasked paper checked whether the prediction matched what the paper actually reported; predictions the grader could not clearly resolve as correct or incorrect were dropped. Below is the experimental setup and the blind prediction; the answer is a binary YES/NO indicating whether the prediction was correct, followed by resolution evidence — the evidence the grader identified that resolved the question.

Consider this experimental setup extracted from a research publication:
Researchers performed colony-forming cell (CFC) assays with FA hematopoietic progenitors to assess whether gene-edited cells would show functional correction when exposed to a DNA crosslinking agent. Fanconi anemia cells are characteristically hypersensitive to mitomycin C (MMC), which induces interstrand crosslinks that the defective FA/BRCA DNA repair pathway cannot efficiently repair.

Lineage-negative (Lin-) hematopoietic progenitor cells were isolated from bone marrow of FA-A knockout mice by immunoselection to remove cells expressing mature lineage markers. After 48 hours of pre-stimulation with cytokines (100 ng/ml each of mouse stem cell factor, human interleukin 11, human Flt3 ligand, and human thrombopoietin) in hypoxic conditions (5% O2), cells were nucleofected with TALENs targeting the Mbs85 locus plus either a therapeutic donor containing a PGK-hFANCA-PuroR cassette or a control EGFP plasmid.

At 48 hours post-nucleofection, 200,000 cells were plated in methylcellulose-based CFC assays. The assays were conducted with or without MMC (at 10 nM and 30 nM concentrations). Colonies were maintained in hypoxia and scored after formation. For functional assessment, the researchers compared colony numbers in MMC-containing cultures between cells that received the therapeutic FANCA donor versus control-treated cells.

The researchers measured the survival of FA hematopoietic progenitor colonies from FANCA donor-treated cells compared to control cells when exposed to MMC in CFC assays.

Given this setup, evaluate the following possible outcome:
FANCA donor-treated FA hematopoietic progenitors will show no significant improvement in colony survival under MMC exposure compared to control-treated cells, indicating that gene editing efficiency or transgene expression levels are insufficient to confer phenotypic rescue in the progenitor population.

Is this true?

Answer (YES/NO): NO